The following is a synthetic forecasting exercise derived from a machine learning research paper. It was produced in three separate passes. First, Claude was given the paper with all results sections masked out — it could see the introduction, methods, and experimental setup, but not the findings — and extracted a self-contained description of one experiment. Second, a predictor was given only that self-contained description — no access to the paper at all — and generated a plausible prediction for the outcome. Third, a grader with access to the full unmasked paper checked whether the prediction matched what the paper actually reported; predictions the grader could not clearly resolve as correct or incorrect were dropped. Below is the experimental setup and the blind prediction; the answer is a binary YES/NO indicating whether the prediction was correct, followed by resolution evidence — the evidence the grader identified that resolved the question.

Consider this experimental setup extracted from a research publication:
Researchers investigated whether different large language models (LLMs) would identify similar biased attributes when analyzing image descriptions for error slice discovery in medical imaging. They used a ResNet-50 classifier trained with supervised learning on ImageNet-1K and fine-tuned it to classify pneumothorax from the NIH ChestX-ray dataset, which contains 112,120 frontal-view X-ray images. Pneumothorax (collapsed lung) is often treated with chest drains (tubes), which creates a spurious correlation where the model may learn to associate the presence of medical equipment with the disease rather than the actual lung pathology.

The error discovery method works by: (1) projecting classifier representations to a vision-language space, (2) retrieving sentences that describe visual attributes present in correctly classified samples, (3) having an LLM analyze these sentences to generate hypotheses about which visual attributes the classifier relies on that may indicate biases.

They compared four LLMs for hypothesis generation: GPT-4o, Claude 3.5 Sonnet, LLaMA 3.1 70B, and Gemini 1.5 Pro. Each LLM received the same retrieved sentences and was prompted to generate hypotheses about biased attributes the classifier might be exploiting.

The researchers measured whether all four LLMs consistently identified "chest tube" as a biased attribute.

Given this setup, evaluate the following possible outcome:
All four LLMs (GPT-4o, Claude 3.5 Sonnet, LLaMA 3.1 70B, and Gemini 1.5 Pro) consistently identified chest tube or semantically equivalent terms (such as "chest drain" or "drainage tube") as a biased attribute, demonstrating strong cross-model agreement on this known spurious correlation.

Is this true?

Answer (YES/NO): YES